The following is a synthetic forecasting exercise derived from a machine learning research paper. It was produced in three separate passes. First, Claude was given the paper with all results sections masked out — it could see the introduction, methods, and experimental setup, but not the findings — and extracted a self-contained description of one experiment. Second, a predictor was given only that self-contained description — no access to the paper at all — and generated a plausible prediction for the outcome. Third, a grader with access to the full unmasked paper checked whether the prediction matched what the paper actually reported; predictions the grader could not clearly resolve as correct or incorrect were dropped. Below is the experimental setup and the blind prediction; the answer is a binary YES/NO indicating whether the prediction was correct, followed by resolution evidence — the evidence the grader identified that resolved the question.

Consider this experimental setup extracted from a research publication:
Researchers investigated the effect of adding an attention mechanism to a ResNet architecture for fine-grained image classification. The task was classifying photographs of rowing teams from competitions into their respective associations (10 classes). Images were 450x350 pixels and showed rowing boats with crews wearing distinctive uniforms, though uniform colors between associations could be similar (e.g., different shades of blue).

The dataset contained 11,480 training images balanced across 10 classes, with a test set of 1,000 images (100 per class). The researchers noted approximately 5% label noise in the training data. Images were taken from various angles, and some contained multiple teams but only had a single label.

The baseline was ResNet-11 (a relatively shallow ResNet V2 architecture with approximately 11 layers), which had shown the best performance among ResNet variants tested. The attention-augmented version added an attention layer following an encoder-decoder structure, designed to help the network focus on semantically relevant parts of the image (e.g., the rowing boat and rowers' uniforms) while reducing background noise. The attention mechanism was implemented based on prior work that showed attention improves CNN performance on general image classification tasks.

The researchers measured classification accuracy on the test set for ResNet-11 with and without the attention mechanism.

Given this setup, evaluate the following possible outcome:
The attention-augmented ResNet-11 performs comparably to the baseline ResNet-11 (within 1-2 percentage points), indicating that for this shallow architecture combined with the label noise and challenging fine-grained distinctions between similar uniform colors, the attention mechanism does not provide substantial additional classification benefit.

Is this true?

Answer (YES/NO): NO